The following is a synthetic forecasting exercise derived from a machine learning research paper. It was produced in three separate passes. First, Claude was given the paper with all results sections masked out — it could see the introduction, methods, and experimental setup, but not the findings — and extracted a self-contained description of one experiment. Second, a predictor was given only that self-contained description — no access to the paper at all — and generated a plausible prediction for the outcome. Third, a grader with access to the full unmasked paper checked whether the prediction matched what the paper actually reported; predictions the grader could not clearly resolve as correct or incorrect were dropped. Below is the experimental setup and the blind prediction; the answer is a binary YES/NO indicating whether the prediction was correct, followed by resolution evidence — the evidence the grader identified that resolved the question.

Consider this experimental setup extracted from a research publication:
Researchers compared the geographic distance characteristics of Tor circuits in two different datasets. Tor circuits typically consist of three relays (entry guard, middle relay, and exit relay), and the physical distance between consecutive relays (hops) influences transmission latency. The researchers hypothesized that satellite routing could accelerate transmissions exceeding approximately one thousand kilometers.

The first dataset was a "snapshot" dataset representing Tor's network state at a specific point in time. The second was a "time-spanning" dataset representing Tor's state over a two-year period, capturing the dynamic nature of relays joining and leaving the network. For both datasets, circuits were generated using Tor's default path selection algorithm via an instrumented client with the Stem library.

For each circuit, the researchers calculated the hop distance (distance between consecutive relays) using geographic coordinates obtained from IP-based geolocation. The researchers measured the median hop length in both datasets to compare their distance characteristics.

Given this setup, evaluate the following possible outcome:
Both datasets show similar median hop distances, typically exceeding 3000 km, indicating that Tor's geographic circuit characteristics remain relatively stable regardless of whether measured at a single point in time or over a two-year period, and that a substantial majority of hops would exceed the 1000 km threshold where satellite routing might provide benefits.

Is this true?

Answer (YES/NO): NO